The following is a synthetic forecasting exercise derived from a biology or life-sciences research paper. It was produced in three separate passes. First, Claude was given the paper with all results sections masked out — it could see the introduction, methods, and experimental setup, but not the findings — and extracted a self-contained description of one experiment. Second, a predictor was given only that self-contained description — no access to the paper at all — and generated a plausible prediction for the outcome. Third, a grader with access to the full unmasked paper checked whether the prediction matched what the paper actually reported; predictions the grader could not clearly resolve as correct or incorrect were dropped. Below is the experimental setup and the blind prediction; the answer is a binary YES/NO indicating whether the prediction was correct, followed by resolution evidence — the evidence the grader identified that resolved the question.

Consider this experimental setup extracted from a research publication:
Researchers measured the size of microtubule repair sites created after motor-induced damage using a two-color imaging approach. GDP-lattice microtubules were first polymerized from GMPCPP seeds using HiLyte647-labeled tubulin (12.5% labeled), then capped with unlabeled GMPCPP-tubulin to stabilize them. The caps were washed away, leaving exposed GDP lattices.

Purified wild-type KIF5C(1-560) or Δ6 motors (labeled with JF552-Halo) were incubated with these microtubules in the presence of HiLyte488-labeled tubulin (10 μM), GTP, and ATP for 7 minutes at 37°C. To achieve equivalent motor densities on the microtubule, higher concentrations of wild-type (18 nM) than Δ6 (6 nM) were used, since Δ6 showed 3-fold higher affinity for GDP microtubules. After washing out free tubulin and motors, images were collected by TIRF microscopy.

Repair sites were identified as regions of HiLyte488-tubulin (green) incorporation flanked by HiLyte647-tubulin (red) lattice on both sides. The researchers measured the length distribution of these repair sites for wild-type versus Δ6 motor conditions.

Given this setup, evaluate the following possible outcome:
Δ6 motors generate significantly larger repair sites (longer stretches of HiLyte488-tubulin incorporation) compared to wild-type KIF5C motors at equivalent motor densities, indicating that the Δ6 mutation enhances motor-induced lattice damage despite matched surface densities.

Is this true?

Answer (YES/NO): YES